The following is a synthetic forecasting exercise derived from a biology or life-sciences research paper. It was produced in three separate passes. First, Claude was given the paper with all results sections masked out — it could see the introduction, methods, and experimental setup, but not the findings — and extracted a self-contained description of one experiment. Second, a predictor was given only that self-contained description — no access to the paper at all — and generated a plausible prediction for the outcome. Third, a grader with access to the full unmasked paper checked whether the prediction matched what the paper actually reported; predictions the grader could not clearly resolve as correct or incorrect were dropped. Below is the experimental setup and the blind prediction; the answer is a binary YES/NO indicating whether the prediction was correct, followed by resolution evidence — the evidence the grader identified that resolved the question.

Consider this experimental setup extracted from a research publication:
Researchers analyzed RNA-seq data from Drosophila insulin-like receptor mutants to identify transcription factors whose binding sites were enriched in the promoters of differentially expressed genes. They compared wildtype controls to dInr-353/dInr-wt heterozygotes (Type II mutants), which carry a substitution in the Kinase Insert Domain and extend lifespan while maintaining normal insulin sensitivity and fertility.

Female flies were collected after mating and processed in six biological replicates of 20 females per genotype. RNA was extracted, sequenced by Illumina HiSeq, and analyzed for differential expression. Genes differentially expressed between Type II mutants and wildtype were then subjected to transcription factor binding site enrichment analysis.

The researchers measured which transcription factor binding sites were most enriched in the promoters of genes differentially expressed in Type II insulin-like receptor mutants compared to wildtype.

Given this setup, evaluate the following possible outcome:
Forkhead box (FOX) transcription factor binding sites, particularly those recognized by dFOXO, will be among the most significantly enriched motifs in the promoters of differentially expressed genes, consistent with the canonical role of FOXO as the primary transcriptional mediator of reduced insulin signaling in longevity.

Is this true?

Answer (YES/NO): NO